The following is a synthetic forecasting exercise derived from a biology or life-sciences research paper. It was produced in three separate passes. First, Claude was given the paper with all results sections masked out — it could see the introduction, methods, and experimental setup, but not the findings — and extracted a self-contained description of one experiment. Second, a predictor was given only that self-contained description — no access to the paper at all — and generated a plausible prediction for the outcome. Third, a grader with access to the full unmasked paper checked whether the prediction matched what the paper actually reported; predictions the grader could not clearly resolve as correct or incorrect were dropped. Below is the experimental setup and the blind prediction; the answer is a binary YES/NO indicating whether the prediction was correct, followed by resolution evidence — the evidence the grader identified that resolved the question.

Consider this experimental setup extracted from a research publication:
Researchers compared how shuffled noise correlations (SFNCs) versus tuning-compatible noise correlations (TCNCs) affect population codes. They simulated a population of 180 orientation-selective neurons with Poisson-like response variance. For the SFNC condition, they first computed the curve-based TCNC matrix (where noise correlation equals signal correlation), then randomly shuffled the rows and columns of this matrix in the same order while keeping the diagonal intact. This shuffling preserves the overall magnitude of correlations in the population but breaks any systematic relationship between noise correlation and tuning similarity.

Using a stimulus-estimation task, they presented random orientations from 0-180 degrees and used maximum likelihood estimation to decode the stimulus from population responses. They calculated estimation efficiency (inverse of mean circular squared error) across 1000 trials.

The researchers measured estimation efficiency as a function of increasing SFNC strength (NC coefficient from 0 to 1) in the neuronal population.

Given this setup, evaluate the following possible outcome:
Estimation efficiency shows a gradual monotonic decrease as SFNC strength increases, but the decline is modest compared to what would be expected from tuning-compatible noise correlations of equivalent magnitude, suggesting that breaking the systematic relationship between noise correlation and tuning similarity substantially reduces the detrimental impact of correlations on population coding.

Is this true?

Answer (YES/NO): NO